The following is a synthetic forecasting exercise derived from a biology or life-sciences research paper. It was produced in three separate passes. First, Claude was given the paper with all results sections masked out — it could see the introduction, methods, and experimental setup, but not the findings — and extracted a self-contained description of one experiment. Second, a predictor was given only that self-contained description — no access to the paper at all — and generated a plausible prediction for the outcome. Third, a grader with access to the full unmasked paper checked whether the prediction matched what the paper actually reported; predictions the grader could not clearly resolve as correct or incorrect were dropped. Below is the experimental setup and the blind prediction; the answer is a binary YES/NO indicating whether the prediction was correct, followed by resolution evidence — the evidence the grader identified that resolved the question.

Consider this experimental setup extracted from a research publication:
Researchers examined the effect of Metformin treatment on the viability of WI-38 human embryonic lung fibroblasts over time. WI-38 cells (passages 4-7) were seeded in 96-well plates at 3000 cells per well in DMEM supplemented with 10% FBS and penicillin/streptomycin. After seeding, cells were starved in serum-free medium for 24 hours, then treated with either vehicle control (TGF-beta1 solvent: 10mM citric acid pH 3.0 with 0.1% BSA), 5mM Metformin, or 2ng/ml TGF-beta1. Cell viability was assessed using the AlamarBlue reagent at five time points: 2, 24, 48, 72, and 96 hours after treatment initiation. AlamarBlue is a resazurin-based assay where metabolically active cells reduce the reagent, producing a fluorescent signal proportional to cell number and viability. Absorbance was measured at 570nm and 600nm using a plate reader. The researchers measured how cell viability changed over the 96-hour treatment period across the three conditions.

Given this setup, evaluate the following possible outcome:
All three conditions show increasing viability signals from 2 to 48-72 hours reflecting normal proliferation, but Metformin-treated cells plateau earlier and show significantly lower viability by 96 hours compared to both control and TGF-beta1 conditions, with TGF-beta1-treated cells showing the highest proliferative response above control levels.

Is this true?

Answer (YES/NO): NO